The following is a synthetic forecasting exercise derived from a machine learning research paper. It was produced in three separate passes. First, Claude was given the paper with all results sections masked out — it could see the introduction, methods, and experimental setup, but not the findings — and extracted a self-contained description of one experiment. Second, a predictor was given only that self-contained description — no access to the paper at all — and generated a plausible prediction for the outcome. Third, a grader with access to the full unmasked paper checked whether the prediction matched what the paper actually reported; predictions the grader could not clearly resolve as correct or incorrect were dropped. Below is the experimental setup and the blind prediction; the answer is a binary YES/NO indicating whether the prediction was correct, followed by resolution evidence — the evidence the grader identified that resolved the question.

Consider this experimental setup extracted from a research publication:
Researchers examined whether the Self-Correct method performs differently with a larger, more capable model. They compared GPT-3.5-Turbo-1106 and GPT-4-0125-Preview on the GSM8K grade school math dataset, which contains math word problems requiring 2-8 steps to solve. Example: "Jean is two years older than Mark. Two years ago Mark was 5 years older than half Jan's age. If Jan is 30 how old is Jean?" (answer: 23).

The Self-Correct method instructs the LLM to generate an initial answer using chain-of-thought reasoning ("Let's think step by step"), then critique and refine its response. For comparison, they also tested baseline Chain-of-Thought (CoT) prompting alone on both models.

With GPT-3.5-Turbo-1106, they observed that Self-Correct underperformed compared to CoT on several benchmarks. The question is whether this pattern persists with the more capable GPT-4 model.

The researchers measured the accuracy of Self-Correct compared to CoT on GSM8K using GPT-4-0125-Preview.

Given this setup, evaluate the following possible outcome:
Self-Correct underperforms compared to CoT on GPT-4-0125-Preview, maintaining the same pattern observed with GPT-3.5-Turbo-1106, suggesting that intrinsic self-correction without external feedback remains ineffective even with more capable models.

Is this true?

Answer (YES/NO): YES